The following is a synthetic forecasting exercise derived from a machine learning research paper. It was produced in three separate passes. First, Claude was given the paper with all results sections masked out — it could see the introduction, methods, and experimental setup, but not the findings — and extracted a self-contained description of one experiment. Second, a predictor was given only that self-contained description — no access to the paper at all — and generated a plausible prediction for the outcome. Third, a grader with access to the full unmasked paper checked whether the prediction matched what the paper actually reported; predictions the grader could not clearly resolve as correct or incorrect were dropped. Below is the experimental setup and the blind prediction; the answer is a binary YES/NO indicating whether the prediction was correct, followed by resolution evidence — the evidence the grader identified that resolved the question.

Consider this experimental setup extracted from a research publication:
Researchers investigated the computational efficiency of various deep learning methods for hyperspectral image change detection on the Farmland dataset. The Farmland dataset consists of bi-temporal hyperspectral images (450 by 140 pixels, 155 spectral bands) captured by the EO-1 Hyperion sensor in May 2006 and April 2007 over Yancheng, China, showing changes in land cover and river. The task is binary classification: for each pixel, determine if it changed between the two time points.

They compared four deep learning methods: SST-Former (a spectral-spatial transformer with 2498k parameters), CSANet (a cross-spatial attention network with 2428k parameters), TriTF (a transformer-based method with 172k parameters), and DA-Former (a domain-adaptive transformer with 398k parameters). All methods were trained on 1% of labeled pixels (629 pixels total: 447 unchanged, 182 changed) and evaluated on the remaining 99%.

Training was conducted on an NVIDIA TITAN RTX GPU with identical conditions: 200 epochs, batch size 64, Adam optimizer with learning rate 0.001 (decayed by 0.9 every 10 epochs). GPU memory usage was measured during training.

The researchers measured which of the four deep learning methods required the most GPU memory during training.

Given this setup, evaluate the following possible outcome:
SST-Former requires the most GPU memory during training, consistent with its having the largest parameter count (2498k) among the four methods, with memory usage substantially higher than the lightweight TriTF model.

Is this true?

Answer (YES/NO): NO